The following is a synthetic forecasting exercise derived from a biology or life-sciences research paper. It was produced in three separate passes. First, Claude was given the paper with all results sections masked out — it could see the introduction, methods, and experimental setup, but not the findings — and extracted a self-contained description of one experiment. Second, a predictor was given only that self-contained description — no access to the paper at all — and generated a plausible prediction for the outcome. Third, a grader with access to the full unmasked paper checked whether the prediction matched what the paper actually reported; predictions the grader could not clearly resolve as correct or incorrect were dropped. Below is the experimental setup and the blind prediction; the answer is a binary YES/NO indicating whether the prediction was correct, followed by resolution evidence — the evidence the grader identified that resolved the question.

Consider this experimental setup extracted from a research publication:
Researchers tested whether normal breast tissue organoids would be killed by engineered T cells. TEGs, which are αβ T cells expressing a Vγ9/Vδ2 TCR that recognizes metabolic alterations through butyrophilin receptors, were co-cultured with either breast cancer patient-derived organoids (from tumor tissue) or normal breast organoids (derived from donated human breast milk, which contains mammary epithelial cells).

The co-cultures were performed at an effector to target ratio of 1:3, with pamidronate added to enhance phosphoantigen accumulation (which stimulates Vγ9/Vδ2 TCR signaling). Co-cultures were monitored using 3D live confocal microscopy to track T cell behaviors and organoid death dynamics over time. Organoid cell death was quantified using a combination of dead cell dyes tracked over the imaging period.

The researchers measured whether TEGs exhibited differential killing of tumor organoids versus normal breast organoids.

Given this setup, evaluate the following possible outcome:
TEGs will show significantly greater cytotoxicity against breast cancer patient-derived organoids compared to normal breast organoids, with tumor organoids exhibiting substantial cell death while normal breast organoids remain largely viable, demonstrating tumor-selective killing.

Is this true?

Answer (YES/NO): YES